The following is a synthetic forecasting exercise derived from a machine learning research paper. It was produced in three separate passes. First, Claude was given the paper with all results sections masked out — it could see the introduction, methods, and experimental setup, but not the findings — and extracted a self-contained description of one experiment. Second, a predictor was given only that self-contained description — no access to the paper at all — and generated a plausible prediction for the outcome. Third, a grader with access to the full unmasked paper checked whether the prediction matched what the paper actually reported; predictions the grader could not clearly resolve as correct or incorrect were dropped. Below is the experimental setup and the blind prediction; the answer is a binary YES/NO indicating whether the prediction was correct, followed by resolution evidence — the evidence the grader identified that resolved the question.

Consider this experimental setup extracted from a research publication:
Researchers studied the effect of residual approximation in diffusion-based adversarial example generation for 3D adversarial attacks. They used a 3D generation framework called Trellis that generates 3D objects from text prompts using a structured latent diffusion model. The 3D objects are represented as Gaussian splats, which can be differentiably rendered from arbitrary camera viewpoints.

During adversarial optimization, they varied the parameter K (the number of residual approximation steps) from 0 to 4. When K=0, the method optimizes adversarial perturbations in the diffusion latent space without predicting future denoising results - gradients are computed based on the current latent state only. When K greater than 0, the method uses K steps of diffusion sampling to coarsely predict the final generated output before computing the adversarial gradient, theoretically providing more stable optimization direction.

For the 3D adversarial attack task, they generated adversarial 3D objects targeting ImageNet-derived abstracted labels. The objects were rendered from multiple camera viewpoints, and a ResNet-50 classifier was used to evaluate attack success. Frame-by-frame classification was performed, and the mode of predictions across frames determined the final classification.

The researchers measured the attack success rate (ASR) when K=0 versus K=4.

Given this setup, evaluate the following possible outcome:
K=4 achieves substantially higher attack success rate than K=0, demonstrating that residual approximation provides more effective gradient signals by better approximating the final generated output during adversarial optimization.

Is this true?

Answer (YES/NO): YES